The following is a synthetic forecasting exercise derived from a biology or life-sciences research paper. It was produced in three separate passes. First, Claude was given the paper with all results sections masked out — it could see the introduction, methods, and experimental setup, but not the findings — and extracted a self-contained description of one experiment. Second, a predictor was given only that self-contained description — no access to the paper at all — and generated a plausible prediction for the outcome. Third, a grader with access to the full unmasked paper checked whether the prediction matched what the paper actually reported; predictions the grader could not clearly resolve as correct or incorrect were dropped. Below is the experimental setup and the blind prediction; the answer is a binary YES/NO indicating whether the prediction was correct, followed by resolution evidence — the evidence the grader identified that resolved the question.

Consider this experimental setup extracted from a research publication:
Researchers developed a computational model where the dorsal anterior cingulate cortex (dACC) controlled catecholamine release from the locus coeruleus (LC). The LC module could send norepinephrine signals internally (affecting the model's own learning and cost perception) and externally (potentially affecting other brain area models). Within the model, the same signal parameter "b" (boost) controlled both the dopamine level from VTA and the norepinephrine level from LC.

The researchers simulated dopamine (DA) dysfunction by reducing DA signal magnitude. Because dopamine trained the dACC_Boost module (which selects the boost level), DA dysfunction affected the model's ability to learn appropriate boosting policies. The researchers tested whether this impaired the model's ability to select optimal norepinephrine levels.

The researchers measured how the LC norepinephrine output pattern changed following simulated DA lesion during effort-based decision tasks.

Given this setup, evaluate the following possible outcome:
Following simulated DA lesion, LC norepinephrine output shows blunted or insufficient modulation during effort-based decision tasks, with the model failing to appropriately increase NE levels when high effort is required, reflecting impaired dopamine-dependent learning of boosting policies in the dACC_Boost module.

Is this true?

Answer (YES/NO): YES